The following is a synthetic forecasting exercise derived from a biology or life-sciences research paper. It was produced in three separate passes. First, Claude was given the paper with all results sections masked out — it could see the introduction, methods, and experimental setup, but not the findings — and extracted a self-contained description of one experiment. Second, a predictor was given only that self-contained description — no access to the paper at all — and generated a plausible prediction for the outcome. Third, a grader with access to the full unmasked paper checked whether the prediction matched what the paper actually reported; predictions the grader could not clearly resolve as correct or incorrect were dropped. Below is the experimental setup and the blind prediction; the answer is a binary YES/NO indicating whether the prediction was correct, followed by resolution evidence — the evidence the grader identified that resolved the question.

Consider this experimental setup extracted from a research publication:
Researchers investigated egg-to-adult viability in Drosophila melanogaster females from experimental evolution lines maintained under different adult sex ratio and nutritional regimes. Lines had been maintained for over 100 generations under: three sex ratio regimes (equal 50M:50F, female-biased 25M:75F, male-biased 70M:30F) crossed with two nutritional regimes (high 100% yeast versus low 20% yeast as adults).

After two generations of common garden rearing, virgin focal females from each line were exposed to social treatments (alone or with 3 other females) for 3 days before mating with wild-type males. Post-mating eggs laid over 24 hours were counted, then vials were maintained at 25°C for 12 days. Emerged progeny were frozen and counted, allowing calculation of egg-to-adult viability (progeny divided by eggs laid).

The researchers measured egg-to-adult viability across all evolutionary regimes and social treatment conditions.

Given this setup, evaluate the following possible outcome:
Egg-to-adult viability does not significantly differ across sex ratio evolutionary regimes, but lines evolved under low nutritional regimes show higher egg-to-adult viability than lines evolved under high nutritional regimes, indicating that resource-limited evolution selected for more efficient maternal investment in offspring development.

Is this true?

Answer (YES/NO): NO